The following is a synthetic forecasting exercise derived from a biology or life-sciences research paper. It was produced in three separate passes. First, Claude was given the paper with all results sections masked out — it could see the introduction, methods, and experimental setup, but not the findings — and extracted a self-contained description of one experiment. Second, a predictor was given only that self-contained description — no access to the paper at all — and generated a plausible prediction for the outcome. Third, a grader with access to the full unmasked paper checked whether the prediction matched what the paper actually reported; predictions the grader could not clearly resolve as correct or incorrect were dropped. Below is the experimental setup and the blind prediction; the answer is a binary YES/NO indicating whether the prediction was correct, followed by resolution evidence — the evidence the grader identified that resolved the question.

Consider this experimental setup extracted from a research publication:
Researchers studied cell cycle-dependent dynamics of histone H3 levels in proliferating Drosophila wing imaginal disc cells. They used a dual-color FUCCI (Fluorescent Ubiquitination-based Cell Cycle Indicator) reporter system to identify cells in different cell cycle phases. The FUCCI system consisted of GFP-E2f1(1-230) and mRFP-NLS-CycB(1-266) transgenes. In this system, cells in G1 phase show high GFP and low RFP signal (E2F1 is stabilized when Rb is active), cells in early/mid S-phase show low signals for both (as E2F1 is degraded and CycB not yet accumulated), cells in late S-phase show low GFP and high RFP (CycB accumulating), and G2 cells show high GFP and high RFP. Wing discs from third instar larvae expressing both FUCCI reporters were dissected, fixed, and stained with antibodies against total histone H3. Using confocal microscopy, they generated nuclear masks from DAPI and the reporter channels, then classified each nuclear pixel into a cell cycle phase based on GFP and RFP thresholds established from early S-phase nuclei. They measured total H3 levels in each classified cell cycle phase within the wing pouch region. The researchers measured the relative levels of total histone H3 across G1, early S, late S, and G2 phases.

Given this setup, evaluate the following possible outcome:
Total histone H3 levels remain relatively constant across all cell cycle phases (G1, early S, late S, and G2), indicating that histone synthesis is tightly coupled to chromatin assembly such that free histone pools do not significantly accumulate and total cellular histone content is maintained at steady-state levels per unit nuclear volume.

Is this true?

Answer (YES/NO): NO